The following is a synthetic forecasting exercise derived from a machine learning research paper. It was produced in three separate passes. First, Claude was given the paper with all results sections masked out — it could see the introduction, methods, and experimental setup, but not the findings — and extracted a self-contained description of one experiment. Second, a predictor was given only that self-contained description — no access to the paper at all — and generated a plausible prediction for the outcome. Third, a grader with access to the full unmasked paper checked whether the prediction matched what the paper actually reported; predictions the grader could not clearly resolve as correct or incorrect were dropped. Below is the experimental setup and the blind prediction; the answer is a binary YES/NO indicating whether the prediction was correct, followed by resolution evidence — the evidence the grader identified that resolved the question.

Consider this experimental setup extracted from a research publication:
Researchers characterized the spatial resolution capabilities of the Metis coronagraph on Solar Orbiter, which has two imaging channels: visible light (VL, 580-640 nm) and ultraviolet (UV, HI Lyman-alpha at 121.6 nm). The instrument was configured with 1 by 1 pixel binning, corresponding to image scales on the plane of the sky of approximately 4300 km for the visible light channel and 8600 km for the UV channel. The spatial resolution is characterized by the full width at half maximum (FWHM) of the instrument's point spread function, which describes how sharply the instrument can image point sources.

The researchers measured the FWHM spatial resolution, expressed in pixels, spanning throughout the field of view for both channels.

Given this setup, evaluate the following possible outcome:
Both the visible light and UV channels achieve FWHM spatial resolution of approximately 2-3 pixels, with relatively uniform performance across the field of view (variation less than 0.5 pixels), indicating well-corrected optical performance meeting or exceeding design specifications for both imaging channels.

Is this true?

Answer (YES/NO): NO